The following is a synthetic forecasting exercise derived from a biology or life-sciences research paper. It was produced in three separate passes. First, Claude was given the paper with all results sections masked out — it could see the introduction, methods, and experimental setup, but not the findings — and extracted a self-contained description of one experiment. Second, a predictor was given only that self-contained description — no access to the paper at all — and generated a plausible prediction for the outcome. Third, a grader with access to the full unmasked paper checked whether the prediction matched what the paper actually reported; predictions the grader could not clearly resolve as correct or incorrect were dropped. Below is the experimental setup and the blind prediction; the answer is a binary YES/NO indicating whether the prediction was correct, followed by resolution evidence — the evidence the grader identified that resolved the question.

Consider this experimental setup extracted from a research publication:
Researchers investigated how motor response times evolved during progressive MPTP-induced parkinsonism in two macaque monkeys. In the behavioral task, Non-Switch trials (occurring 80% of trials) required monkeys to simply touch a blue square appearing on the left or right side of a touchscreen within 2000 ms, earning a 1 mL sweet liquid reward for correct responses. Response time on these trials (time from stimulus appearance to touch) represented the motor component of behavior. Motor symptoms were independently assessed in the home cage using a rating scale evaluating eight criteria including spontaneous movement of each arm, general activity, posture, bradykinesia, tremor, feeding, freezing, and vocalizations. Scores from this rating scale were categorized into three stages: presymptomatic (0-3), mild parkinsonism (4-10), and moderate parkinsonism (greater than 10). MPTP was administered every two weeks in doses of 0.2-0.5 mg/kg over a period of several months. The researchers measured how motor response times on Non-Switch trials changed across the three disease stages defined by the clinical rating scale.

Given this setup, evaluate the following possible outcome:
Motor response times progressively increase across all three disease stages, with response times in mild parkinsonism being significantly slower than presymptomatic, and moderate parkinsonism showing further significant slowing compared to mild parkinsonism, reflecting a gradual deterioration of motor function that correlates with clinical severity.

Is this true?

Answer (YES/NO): NO